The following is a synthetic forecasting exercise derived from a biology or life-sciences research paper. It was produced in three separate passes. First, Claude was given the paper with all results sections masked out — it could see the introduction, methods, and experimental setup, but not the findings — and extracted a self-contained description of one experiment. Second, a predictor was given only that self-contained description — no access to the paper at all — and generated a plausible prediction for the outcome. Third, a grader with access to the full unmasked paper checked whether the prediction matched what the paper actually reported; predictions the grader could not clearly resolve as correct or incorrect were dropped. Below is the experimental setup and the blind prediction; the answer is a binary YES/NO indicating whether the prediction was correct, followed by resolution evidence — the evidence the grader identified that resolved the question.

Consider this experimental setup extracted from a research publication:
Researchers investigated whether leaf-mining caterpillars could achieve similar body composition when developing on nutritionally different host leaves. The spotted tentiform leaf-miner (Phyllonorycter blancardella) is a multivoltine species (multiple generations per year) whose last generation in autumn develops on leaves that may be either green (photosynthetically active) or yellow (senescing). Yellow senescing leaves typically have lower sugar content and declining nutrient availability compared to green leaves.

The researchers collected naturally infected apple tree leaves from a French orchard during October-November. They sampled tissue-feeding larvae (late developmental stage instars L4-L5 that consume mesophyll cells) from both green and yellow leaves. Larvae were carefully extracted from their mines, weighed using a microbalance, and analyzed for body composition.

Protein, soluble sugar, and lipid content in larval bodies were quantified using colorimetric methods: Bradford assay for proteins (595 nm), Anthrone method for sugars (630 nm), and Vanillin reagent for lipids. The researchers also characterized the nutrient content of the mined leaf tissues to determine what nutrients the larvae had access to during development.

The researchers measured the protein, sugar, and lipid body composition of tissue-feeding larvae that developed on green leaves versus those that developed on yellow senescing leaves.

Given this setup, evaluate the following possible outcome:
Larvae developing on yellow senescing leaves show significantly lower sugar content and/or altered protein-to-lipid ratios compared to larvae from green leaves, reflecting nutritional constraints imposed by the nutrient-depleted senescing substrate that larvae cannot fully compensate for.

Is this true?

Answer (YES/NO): NO